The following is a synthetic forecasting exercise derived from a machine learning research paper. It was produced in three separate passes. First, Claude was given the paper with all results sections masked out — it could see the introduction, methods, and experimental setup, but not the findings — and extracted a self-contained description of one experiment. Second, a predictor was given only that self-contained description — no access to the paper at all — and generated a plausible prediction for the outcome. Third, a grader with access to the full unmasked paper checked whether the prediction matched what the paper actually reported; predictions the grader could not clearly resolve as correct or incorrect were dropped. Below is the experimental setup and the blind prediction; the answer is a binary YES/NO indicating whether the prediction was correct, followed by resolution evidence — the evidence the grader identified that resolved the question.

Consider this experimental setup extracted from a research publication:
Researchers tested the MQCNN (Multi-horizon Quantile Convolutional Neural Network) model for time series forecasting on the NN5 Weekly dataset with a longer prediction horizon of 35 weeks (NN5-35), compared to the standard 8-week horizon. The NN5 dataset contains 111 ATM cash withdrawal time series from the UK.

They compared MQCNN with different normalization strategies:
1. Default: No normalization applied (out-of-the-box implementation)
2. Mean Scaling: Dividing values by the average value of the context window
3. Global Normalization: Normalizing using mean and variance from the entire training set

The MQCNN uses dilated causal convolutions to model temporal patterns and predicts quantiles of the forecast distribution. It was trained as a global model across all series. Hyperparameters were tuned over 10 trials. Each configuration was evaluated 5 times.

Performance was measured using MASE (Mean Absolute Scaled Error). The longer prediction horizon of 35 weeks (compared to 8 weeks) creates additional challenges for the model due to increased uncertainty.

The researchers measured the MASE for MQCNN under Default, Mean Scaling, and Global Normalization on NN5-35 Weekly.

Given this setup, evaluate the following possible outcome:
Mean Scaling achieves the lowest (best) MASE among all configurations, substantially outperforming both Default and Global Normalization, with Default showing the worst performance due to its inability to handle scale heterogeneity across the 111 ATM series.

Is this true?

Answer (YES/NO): NO